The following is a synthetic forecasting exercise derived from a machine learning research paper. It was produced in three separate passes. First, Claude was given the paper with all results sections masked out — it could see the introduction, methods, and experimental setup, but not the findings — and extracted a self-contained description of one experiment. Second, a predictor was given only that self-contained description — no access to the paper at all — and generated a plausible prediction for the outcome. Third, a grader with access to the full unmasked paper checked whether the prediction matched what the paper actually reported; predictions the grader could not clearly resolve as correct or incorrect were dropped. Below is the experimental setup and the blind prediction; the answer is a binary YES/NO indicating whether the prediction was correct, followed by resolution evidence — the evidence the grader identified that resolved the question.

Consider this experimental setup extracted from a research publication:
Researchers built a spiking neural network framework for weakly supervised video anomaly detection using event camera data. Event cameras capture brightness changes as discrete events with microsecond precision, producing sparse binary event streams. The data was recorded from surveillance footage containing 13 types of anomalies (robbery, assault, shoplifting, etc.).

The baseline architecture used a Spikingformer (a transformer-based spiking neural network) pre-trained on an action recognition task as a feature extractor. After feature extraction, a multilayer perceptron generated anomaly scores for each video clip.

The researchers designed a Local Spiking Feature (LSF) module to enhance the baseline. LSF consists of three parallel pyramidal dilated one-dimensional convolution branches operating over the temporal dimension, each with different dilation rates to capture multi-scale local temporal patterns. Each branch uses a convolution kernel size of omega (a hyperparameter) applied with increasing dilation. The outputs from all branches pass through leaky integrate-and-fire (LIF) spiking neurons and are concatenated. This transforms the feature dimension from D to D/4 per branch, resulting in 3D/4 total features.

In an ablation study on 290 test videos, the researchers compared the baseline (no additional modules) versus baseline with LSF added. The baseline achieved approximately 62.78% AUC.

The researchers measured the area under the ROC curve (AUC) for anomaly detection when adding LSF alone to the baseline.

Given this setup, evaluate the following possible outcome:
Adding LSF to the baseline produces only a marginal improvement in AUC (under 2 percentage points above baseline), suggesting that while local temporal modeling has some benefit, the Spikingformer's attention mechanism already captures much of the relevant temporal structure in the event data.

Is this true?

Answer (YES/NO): NO